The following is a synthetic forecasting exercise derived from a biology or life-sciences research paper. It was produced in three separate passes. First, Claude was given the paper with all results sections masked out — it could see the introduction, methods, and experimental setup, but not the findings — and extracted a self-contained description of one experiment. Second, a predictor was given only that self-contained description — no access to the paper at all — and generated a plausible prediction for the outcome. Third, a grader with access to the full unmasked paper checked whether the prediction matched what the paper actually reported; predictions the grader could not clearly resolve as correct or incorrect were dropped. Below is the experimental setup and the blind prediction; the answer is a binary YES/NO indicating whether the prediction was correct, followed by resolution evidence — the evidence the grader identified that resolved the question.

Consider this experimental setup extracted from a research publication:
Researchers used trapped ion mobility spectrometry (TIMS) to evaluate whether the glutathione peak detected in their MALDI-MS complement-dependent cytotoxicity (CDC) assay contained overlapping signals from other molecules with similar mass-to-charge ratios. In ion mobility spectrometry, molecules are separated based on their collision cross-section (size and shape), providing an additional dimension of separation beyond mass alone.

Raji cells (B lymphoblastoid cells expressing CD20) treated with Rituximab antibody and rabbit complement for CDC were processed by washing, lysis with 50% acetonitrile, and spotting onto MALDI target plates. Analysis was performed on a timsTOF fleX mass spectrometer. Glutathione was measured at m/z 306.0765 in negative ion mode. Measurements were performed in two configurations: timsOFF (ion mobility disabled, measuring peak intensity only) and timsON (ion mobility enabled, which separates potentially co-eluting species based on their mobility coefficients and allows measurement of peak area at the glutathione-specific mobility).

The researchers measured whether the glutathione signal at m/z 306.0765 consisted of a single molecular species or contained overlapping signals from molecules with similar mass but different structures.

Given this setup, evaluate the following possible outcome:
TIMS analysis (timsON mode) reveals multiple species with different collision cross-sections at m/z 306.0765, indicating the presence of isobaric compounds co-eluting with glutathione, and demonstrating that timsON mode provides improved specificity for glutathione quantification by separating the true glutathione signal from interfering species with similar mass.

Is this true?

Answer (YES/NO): NO